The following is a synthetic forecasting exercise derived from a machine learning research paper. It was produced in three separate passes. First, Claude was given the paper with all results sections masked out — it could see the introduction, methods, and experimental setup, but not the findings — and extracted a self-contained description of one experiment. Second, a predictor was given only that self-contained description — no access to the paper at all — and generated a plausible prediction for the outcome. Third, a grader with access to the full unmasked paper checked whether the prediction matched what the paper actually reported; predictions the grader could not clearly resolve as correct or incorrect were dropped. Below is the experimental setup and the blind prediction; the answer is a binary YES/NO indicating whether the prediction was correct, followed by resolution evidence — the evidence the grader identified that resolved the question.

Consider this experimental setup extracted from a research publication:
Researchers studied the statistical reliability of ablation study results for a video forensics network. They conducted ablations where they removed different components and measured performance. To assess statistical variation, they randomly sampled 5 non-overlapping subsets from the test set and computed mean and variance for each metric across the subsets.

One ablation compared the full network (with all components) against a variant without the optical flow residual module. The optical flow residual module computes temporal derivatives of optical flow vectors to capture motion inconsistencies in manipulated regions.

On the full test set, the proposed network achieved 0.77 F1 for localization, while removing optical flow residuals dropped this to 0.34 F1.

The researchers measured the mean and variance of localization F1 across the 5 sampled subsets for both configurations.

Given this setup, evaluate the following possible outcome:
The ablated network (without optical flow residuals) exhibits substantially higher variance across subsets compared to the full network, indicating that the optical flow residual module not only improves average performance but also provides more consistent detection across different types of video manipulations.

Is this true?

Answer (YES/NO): NO